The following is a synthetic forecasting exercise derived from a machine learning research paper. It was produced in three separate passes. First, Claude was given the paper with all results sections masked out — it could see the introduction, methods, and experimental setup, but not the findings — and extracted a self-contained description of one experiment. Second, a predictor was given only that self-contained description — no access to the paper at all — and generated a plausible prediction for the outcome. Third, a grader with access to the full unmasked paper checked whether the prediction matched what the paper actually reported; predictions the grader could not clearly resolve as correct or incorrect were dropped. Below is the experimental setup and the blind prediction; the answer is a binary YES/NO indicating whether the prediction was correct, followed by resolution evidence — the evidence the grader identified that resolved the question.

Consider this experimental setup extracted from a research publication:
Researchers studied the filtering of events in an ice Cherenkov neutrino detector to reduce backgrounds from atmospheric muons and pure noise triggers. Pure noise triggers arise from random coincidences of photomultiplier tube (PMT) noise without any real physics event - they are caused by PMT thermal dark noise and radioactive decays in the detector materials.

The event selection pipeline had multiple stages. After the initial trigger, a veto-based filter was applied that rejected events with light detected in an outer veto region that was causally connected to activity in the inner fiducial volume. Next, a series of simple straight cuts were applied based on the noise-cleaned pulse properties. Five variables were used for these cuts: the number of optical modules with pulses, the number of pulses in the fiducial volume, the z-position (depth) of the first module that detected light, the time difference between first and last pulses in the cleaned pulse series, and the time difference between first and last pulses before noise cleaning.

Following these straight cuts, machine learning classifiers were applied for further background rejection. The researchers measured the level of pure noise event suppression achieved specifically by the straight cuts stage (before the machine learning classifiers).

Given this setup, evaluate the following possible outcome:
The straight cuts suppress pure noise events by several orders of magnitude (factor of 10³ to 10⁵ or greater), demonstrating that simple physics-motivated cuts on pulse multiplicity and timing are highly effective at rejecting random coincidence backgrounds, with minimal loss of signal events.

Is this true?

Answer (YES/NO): YES